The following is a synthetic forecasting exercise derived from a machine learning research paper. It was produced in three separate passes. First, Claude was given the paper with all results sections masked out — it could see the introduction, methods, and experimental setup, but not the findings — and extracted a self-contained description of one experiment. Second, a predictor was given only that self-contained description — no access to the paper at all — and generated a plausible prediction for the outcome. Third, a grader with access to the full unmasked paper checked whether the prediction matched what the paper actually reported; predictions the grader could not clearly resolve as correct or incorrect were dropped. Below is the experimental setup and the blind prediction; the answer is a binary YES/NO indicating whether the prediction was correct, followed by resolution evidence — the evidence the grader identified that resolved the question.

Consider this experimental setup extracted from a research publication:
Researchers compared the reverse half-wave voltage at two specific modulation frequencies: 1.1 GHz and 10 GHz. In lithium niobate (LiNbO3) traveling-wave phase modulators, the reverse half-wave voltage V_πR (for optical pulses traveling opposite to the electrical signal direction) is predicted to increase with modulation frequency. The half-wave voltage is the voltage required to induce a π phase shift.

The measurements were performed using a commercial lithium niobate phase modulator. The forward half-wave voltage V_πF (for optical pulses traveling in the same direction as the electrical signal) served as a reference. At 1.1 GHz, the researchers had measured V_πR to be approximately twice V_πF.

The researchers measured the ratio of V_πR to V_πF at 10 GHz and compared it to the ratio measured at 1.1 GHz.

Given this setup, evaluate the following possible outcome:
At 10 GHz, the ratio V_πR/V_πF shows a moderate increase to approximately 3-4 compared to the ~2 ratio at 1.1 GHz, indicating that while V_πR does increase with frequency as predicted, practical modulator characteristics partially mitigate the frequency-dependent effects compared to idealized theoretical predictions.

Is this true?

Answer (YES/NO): NO